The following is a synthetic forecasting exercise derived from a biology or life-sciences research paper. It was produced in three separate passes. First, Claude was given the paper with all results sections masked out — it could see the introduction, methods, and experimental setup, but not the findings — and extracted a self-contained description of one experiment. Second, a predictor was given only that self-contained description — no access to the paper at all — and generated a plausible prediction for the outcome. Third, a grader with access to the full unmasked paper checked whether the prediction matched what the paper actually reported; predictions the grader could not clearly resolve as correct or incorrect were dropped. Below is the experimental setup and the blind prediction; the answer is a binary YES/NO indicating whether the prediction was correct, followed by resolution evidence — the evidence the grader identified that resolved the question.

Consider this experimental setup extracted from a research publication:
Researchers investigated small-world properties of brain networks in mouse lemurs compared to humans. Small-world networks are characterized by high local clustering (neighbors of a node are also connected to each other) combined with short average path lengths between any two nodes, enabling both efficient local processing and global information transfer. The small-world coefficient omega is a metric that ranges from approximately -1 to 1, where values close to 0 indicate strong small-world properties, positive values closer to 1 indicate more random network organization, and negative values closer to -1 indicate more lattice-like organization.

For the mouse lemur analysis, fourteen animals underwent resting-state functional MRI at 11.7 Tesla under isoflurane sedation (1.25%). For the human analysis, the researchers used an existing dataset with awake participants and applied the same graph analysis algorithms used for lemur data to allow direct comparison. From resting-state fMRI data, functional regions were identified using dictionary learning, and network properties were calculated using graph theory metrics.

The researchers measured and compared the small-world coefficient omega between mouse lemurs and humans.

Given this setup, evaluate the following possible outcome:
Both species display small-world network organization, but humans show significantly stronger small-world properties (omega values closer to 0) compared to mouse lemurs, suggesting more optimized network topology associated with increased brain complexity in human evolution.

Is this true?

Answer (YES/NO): YES